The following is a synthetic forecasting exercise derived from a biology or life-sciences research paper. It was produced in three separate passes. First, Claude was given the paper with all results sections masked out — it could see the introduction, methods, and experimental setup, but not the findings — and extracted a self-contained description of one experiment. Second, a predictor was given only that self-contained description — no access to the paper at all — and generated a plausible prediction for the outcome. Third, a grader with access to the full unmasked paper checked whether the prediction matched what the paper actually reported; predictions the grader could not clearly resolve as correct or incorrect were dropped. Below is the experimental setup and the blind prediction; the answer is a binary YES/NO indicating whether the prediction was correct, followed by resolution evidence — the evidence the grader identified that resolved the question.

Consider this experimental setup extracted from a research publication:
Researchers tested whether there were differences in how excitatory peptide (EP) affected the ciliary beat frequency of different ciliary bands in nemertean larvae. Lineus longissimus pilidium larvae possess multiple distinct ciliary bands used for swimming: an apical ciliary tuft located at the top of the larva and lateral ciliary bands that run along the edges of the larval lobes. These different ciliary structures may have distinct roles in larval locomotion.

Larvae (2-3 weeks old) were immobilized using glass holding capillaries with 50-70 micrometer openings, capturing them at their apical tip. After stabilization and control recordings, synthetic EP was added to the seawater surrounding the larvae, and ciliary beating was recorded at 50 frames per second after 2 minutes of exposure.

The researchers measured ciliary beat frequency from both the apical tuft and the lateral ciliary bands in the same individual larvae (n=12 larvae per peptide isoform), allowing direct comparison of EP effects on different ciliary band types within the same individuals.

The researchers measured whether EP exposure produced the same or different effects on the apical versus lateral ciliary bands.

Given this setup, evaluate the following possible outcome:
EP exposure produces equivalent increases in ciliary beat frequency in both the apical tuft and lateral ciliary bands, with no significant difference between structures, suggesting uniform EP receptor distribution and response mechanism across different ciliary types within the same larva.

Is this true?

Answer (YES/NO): NO